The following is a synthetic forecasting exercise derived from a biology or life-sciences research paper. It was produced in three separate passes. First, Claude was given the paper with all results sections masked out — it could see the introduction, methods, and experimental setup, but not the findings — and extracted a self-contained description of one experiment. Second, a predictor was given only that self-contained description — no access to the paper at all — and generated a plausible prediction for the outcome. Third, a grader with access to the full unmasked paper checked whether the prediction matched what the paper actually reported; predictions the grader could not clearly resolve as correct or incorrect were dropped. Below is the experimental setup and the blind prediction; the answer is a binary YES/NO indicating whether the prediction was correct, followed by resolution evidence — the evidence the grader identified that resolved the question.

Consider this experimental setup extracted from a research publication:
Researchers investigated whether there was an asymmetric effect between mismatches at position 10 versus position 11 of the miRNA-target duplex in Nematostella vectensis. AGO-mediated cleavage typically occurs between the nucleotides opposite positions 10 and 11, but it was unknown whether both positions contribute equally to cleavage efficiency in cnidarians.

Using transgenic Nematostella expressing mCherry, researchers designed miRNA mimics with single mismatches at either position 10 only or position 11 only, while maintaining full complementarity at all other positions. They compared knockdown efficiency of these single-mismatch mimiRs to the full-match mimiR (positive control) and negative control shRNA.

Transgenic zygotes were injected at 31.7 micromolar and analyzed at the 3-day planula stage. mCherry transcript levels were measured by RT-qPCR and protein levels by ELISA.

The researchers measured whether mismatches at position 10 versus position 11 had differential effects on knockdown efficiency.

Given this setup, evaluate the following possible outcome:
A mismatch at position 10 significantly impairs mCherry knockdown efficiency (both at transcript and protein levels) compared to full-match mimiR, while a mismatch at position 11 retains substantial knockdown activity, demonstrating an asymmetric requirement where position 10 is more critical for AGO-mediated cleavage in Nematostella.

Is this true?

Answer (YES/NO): NO